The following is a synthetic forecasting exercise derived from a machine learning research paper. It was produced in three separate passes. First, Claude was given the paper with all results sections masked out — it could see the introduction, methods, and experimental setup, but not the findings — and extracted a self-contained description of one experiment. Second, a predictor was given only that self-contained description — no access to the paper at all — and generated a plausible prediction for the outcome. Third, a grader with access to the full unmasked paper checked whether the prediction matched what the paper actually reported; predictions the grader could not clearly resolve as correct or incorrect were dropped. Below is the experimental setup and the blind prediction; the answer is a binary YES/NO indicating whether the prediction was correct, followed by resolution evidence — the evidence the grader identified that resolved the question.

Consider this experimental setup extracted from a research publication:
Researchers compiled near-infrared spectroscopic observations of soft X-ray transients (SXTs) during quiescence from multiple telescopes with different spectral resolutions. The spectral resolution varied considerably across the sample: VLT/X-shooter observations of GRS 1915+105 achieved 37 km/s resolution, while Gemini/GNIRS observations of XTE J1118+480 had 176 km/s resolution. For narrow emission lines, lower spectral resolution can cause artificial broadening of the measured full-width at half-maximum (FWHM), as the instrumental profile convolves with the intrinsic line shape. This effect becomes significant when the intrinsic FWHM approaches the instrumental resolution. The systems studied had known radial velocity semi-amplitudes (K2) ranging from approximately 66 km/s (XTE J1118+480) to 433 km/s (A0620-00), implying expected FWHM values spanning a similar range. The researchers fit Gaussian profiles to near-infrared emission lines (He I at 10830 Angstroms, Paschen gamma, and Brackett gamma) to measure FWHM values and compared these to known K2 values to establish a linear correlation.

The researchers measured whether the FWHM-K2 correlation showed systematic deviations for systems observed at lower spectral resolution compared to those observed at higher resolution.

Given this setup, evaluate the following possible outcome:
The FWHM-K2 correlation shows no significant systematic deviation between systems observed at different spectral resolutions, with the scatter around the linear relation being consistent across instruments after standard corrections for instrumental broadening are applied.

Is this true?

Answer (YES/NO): YES